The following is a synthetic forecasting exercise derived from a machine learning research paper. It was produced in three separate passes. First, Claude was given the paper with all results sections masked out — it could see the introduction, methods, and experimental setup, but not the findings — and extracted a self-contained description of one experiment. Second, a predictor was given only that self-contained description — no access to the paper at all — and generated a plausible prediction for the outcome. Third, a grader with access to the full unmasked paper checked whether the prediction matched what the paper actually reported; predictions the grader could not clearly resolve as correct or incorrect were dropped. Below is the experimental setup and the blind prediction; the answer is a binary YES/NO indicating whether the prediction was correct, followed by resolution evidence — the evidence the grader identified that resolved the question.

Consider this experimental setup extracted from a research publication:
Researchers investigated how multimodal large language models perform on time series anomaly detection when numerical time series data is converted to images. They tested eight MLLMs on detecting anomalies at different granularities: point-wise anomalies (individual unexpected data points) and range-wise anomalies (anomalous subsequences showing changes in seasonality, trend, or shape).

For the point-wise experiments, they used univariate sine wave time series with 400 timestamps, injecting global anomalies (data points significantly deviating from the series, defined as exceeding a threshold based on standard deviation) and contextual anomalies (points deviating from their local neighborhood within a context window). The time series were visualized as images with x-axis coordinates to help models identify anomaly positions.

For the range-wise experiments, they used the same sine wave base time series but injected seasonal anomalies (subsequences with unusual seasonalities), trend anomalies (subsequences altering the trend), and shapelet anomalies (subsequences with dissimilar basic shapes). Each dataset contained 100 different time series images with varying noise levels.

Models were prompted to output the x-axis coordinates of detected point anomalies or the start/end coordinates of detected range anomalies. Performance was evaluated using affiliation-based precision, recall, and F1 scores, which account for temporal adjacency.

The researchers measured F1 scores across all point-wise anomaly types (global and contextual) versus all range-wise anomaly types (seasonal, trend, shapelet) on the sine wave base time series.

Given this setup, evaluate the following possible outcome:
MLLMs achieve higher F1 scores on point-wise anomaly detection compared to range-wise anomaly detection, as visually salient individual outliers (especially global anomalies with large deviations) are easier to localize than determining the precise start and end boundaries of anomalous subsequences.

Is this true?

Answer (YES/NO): NO